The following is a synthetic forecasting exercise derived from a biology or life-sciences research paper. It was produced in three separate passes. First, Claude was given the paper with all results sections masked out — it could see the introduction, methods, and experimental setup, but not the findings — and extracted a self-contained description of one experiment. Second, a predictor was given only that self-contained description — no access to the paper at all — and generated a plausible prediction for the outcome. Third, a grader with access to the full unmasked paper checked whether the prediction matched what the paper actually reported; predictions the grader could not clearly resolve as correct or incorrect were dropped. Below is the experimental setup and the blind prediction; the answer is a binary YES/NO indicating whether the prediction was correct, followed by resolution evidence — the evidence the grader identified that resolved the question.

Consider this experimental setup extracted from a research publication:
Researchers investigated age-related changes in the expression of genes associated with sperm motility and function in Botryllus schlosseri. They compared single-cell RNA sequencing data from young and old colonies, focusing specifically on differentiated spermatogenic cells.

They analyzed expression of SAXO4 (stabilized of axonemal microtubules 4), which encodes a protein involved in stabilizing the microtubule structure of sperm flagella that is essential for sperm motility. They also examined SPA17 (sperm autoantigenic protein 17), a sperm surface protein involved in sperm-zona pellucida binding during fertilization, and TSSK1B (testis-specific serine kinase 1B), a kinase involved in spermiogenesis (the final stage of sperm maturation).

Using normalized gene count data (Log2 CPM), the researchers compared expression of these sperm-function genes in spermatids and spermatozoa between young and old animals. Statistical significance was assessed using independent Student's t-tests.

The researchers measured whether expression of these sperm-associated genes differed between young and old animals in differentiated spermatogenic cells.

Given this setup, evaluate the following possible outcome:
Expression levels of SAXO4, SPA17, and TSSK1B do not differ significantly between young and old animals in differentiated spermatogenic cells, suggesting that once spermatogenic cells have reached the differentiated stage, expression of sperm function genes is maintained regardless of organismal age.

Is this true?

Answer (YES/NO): NO